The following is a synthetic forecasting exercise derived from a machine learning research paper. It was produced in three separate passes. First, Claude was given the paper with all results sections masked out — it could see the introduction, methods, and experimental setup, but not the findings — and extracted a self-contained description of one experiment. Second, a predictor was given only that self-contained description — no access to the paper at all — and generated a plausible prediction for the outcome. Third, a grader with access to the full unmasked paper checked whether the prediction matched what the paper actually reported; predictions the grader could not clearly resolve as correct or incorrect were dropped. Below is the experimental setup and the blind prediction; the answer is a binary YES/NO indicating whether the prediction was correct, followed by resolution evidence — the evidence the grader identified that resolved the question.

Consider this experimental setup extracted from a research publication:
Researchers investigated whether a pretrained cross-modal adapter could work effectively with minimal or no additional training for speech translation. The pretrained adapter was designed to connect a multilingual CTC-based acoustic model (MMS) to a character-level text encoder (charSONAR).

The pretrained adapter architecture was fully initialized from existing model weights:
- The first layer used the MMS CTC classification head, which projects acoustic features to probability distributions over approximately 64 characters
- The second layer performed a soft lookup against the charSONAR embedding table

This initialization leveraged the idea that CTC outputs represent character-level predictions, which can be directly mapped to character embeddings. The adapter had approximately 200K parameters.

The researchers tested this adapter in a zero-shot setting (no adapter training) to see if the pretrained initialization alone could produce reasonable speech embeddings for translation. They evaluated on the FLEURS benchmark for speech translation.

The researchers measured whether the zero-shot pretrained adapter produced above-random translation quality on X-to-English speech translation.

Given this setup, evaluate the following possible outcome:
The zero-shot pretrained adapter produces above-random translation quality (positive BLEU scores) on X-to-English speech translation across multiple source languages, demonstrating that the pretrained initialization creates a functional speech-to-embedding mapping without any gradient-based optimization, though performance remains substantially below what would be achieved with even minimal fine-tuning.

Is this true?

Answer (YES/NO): YES